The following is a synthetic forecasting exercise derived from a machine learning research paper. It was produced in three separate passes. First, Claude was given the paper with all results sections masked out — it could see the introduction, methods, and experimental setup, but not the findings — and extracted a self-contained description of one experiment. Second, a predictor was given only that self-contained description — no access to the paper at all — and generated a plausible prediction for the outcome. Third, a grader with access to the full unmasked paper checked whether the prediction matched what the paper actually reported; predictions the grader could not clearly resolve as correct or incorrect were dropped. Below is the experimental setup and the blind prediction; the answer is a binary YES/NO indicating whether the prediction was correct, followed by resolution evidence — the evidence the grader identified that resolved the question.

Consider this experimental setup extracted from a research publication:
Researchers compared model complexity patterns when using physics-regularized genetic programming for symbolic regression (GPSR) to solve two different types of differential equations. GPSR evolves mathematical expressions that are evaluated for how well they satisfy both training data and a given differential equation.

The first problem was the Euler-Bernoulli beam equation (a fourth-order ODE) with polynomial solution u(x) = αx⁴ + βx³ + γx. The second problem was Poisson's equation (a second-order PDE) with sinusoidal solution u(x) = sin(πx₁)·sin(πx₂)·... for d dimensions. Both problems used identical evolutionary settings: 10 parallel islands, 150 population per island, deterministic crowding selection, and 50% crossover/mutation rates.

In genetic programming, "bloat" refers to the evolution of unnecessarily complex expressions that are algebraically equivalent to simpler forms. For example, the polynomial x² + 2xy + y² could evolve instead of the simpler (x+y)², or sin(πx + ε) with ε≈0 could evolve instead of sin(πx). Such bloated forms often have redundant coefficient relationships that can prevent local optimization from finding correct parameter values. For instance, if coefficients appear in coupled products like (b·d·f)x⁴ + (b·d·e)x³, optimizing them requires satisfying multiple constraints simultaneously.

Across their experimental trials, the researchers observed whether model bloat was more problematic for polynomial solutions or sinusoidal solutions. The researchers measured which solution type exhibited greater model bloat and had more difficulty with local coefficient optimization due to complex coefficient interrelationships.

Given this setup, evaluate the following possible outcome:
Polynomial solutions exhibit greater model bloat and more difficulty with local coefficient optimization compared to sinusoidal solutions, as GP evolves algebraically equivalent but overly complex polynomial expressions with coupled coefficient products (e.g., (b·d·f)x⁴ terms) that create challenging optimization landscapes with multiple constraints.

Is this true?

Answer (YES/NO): YES